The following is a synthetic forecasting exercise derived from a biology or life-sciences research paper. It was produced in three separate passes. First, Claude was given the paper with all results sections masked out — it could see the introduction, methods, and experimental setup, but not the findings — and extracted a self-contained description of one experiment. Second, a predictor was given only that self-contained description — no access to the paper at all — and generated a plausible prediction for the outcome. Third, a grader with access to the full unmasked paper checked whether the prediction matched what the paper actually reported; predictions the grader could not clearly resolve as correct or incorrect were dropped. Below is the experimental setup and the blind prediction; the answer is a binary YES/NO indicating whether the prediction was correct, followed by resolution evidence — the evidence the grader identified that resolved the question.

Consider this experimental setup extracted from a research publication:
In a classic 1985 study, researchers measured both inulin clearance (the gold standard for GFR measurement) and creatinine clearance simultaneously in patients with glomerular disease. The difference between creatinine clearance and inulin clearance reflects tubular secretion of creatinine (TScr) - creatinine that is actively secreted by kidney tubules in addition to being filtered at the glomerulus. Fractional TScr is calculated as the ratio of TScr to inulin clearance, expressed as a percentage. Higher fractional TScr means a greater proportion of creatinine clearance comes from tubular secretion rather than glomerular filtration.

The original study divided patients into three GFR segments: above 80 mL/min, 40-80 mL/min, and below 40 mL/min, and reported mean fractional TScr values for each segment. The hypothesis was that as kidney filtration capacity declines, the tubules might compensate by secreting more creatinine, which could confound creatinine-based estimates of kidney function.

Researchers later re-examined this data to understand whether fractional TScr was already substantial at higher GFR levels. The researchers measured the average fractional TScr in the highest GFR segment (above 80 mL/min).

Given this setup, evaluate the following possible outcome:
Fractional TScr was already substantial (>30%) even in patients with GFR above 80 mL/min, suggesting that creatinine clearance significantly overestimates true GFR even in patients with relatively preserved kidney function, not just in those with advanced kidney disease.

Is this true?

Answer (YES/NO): NO